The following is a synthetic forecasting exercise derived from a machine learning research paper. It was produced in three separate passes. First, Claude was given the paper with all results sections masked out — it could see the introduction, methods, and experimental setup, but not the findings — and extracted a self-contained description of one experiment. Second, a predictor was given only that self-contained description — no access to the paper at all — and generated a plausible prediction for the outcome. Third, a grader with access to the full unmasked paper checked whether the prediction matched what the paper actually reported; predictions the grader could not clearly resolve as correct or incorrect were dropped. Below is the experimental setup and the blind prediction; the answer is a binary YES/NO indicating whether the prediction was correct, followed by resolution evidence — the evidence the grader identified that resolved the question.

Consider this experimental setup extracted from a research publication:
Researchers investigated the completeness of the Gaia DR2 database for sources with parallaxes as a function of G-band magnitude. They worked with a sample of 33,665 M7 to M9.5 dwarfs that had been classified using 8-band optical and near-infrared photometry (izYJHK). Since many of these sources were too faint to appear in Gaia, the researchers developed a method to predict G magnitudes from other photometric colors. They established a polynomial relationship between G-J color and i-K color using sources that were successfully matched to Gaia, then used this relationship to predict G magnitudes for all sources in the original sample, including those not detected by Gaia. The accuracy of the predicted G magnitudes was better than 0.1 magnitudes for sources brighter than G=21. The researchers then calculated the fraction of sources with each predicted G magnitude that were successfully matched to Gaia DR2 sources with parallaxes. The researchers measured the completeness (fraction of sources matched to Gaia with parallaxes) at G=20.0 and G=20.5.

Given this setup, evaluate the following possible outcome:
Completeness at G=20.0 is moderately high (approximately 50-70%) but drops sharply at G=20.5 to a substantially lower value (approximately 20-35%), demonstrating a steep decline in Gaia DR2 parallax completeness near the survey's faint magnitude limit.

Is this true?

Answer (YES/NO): NO